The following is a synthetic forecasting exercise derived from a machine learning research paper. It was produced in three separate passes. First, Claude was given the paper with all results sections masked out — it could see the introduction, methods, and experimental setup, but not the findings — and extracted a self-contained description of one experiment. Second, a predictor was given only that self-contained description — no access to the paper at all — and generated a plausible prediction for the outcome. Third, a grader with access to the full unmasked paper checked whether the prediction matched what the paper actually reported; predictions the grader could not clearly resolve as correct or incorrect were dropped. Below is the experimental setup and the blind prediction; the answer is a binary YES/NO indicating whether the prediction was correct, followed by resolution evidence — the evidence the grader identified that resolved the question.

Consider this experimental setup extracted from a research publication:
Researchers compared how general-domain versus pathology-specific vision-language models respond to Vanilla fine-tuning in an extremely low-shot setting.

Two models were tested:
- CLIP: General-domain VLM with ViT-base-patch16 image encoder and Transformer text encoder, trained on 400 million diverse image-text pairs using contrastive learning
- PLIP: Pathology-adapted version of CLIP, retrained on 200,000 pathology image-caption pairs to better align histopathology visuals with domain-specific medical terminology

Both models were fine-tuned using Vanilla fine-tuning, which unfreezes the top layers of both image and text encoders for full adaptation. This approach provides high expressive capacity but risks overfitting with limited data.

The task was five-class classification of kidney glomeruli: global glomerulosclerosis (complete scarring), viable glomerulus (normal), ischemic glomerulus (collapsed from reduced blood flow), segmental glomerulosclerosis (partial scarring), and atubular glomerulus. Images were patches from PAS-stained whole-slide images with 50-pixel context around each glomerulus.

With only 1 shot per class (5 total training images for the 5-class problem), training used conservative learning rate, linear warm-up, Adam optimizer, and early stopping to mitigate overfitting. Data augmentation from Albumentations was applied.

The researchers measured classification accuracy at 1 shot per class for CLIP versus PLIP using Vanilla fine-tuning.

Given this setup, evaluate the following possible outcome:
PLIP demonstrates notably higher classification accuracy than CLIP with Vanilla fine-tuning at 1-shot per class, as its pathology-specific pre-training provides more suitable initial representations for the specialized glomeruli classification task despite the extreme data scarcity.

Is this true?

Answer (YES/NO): YES